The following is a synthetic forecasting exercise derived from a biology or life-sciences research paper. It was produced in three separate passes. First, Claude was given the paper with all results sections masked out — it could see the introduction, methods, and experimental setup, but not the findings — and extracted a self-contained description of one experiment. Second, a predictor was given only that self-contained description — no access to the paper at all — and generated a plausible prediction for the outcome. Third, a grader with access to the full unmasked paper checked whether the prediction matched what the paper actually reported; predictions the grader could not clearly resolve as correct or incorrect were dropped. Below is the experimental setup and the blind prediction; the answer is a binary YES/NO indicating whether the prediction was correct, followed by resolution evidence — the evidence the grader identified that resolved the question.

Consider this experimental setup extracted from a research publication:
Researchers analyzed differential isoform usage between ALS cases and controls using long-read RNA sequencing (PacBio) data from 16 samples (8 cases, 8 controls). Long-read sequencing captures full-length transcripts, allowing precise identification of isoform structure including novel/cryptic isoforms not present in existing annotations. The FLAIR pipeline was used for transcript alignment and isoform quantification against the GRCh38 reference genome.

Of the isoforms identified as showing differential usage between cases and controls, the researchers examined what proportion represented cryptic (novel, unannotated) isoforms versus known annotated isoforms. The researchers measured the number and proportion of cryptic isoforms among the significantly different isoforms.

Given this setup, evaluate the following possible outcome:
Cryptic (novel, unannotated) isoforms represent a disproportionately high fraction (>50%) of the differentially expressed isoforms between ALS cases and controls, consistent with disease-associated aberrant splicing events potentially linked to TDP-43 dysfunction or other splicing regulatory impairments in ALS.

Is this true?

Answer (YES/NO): NO